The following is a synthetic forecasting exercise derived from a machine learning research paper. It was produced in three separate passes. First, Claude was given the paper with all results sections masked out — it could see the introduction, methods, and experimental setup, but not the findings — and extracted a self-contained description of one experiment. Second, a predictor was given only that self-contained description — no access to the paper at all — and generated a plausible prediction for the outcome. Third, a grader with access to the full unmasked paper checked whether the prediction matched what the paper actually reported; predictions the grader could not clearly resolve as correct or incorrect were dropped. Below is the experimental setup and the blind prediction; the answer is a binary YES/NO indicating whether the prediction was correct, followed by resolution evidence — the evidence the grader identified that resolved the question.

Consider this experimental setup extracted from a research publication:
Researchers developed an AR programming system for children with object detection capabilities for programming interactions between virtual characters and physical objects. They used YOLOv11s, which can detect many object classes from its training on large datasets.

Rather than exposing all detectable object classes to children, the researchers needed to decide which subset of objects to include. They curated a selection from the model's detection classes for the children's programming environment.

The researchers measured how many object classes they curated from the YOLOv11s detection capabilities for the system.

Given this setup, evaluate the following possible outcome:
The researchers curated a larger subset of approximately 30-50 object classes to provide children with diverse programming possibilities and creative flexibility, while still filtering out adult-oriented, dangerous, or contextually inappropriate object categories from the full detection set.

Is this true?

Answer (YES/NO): NO